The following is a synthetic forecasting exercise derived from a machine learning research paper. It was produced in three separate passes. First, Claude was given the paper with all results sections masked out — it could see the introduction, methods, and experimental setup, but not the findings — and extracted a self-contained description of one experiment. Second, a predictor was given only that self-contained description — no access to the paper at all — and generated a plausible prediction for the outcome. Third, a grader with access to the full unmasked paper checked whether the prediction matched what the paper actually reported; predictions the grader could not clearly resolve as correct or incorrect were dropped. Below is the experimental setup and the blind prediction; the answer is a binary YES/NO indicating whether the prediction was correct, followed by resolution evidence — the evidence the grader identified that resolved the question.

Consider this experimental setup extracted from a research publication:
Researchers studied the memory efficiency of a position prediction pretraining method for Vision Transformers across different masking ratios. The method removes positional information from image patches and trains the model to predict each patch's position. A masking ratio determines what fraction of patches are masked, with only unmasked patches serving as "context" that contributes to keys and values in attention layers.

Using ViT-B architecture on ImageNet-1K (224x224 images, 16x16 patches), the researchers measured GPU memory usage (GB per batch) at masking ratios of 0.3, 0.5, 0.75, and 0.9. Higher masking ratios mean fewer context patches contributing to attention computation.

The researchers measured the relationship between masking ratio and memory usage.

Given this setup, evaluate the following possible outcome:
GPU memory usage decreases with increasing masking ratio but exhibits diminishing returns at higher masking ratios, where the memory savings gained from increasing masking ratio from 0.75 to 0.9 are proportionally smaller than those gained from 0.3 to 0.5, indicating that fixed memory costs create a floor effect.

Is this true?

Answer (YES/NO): YES